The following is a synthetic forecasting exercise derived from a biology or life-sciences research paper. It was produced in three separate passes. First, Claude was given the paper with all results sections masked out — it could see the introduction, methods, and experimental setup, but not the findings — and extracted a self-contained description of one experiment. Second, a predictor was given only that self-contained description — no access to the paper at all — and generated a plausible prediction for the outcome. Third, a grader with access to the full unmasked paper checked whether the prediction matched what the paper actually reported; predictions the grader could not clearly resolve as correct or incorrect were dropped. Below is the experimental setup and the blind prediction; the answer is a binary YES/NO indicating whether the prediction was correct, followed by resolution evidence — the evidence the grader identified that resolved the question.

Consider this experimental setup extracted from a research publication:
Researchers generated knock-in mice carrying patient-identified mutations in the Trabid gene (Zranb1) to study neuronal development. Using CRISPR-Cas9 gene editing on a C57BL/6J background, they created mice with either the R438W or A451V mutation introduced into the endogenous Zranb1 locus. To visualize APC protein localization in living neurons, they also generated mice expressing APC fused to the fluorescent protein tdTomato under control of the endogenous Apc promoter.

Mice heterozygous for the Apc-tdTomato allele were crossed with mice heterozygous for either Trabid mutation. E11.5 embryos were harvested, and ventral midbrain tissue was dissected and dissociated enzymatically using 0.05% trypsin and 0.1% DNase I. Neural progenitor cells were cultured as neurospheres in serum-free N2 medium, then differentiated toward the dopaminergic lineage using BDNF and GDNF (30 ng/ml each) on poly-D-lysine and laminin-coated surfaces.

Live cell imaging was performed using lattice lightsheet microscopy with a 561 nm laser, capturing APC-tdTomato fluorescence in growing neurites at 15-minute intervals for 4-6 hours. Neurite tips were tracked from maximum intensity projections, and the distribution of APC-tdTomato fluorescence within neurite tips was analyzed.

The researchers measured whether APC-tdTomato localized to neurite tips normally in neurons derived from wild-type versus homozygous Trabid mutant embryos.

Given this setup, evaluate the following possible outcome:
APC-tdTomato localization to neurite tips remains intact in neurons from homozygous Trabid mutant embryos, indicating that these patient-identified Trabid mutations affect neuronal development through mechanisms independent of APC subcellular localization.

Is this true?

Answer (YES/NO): NO